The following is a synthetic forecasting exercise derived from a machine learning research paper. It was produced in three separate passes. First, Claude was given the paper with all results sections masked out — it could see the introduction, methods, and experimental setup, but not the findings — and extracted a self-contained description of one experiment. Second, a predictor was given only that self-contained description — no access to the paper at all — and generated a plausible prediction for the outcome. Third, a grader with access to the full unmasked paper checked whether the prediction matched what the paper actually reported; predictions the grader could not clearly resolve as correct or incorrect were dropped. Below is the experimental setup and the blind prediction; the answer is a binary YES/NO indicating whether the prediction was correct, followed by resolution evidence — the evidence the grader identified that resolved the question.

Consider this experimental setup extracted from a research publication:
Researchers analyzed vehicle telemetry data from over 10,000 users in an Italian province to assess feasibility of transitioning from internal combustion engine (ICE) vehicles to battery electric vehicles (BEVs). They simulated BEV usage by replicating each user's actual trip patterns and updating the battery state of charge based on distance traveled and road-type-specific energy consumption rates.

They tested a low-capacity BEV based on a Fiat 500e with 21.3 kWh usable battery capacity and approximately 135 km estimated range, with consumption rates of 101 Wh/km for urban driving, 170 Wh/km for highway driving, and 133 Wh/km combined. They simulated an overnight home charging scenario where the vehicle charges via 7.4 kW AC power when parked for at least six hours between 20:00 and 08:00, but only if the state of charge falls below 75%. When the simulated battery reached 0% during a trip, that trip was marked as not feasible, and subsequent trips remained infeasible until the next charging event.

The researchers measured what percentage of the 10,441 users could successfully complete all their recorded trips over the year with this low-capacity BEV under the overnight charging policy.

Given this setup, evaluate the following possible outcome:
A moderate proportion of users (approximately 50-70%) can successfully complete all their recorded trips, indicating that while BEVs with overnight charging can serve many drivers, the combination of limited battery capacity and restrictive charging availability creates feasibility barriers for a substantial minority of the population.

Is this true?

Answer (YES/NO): NO